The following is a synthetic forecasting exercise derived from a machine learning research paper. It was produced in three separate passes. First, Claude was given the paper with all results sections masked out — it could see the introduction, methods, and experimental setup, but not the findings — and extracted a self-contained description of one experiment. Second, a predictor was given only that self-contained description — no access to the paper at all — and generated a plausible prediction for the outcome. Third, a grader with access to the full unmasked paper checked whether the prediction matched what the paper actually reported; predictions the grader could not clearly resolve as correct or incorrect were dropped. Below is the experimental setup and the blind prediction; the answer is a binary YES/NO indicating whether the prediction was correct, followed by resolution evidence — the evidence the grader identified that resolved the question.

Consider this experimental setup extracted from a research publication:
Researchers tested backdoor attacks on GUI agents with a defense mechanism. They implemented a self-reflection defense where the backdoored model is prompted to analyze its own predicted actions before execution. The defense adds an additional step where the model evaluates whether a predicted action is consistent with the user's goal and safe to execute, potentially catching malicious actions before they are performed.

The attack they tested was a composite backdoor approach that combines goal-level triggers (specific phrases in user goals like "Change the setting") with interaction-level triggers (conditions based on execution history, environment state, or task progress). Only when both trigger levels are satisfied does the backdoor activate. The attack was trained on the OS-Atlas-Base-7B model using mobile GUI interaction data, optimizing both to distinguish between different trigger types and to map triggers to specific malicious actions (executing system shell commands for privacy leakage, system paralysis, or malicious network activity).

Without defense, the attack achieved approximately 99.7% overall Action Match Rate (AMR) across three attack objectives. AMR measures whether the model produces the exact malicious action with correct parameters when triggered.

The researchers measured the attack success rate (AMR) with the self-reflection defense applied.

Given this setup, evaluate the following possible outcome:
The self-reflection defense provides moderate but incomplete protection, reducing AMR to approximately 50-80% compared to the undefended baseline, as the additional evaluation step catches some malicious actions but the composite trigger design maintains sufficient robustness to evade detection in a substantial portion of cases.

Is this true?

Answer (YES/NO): NO